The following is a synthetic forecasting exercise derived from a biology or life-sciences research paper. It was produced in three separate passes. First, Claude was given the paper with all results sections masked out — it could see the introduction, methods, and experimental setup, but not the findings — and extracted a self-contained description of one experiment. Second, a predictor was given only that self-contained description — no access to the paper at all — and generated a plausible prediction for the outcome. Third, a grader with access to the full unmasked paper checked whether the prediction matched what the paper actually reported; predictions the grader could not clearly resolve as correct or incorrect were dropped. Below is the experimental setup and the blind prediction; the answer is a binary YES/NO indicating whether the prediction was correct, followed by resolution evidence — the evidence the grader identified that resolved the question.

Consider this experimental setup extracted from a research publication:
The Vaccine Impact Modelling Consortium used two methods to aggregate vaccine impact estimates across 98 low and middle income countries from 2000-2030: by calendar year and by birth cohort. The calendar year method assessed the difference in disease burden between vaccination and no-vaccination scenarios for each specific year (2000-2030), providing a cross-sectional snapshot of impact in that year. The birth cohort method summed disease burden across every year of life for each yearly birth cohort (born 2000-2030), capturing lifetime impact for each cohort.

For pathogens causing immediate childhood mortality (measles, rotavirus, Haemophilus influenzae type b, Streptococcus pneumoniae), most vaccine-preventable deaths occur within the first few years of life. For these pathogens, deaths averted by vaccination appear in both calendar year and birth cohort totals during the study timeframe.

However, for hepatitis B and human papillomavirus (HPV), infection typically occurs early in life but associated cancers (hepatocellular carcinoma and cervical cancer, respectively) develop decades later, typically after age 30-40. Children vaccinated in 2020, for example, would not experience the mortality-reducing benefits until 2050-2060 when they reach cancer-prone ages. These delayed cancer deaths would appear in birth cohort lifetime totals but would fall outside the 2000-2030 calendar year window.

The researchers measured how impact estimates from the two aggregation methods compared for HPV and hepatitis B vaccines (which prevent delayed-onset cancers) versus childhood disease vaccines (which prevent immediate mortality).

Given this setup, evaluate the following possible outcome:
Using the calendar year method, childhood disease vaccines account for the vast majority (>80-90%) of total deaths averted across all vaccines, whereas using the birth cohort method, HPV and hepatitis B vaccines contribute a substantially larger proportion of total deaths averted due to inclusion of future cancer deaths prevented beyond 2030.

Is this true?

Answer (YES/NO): YES